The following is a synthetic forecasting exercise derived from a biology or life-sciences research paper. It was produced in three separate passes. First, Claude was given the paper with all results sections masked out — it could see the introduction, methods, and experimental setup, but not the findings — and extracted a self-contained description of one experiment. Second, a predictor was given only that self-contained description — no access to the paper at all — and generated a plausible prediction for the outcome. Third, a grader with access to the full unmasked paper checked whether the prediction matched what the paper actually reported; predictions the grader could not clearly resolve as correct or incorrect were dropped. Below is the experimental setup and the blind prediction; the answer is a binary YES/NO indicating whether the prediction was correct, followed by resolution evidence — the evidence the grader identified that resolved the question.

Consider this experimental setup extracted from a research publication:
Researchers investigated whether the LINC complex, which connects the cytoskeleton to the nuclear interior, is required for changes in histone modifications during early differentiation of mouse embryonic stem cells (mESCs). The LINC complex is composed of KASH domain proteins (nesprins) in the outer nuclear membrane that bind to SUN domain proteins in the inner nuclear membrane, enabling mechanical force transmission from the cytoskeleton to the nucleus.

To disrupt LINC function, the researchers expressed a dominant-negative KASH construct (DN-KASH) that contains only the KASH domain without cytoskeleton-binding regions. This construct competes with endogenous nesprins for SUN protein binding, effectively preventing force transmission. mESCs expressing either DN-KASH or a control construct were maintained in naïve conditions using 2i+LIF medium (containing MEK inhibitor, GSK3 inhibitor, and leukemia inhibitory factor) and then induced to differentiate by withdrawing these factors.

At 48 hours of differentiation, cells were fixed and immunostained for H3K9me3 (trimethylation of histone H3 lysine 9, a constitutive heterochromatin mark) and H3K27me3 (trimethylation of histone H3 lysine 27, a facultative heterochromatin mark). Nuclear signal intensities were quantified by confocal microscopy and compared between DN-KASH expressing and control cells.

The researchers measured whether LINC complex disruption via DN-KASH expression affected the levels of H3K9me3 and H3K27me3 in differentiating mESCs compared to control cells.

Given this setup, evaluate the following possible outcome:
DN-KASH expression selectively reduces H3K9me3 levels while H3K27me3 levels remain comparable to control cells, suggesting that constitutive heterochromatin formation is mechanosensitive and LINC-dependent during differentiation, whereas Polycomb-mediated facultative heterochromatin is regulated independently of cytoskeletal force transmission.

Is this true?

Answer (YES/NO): NO